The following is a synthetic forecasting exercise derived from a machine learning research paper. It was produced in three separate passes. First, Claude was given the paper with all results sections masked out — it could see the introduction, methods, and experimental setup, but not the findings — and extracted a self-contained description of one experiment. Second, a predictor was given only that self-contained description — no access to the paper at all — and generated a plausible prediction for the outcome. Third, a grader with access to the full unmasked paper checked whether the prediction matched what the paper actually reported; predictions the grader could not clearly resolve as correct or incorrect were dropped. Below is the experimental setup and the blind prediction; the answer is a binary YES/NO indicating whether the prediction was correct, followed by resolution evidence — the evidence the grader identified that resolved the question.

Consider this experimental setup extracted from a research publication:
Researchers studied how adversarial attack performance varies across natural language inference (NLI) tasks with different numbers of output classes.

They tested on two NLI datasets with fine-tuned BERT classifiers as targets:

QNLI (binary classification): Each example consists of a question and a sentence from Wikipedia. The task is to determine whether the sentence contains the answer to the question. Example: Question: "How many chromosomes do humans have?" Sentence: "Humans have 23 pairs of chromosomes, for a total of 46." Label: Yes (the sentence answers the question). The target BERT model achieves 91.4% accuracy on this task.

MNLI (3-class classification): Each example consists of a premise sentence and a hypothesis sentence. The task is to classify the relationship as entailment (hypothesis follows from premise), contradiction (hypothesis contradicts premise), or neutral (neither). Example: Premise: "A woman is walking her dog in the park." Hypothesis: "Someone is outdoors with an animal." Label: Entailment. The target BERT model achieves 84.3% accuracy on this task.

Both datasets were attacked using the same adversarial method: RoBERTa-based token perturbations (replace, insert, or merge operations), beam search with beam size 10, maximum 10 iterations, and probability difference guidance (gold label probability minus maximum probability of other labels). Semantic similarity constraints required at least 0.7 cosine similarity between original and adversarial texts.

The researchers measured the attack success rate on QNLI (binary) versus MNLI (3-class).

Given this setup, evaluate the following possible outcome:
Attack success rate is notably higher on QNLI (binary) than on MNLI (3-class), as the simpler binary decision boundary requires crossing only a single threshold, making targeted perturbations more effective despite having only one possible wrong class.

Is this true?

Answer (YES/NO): NO